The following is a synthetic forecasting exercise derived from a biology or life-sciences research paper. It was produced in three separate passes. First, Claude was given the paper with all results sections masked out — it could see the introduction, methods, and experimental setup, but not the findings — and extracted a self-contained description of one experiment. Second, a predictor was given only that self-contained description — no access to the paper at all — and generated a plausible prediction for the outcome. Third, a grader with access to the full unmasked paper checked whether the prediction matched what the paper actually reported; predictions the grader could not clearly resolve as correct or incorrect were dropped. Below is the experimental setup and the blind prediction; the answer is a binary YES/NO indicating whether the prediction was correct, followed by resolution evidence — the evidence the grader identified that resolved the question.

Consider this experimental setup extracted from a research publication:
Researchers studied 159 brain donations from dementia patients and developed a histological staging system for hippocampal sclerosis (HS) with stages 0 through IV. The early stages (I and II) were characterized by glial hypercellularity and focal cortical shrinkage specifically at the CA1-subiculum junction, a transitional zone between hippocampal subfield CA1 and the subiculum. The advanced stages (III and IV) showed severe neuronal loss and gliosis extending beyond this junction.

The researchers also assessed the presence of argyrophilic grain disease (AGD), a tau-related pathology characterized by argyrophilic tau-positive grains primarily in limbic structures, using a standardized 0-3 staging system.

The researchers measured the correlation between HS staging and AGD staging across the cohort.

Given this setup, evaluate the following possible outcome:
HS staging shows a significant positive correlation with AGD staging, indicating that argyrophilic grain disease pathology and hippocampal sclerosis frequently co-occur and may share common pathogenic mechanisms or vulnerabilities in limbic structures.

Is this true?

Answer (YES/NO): NO